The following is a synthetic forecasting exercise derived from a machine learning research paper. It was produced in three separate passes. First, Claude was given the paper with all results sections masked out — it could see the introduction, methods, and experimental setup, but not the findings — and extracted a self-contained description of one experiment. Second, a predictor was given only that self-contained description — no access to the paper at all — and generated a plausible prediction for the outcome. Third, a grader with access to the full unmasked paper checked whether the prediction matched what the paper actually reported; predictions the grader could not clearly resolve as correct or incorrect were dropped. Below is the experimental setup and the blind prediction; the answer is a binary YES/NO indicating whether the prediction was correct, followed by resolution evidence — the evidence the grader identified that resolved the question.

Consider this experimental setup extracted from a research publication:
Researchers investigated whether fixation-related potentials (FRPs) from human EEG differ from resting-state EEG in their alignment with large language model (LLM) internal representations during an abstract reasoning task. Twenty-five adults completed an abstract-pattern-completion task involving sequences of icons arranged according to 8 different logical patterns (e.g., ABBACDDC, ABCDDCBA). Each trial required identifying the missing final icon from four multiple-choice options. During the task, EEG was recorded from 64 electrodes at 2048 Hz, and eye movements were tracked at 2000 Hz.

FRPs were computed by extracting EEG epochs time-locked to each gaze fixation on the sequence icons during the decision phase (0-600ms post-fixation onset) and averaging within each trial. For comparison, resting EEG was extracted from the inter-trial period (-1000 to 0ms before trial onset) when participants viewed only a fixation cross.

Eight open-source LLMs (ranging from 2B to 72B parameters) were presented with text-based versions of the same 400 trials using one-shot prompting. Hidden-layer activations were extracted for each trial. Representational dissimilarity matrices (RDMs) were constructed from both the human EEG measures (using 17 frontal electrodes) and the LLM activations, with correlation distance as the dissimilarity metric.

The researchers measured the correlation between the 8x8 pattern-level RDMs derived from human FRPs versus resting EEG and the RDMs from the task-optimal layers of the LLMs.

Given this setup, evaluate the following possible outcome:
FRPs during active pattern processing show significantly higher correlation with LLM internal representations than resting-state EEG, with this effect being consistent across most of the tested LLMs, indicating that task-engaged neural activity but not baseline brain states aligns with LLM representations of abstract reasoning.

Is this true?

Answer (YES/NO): YES